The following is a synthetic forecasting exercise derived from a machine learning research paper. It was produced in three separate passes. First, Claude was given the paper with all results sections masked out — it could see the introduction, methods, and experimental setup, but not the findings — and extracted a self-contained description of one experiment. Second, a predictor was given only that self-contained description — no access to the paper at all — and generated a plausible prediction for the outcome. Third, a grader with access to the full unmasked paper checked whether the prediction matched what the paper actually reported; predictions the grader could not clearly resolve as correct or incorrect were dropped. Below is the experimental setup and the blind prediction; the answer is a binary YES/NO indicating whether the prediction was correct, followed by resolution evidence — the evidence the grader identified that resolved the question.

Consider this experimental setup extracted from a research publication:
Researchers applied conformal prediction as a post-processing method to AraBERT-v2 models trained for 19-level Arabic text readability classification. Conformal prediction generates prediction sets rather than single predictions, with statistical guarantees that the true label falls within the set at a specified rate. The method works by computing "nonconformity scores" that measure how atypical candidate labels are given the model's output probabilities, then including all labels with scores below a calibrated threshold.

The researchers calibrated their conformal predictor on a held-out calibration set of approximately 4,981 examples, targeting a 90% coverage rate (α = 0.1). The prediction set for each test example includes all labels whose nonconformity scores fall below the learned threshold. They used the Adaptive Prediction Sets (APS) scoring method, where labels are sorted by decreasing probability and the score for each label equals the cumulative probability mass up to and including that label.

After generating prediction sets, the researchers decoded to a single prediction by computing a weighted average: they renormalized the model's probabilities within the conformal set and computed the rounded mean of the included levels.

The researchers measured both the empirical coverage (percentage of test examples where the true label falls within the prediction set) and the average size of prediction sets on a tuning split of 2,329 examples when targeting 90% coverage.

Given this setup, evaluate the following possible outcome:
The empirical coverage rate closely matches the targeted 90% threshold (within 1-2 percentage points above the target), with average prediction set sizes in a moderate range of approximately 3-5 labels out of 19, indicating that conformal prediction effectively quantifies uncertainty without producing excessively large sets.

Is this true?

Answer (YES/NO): NO